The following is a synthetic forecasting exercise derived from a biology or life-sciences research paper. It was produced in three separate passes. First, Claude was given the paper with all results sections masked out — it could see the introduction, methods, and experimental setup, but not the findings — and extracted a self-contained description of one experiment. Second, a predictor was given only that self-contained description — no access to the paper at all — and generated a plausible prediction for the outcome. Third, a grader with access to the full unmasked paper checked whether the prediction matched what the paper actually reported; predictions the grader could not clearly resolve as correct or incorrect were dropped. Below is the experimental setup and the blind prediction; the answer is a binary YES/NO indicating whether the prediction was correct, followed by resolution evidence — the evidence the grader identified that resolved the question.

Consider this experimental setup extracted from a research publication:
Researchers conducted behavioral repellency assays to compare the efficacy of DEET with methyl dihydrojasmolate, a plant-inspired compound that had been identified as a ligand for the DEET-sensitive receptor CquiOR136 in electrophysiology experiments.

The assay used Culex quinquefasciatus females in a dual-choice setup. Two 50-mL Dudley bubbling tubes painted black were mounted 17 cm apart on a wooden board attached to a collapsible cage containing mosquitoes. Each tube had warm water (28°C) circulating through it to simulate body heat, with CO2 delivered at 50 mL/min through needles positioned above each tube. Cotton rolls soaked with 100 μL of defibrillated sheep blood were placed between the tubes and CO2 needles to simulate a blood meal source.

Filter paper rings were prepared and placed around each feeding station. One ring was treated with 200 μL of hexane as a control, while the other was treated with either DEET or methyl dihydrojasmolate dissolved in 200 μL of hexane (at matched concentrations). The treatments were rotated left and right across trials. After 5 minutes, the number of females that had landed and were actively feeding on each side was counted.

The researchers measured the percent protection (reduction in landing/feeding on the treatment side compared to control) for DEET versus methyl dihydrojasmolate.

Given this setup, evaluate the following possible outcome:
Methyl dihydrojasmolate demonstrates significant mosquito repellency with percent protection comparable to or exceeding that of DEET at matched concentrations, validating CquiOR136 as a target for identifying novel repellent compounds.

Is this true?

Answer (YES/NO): NO